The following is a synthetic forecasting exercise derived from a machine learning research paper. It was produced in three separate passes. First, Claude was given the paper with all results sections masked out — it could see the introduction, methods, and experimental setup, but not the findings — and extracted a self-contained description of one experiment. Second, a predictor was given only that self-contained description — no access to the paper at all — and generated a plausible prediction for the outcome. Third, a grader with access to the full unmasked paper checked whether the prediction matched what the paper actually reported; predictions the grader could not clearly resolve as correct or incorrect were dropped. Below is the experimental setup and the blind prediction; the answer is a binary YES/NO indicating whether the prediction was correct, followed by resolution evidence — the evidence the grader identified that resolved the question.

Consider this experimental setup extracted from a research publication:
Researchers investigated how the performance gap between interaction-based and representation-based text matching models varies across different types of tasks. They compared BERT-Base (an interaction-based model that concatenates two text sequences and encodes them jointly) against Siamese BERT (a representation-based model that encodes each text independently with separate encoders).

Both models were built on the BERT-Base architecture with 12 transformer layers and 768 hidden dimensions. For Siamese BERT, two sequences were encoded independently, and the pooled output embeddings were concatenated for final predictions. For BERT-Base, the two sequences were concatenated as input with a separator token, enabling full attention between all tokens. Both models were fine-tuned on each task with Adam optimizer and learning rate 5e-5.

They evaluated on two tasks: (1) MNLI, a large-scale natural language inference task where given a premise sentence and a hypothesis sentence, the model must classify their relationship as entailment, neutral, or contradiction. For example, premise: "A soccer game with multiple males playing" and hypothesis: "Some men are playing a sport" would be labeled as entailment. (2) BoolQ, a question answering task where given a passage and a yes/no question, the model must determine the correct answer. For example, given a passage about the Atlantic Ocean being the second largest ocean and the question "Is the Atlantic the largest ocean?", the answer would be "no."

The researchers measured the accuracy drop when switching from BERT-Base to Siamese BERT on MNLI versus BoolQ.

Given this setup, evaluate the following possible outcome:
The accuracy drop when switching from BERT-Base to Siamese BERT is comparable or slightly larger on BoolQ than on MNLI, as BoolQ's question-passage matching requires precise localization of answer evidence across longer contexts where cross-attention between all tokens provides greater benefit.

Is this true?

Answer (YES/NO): NO